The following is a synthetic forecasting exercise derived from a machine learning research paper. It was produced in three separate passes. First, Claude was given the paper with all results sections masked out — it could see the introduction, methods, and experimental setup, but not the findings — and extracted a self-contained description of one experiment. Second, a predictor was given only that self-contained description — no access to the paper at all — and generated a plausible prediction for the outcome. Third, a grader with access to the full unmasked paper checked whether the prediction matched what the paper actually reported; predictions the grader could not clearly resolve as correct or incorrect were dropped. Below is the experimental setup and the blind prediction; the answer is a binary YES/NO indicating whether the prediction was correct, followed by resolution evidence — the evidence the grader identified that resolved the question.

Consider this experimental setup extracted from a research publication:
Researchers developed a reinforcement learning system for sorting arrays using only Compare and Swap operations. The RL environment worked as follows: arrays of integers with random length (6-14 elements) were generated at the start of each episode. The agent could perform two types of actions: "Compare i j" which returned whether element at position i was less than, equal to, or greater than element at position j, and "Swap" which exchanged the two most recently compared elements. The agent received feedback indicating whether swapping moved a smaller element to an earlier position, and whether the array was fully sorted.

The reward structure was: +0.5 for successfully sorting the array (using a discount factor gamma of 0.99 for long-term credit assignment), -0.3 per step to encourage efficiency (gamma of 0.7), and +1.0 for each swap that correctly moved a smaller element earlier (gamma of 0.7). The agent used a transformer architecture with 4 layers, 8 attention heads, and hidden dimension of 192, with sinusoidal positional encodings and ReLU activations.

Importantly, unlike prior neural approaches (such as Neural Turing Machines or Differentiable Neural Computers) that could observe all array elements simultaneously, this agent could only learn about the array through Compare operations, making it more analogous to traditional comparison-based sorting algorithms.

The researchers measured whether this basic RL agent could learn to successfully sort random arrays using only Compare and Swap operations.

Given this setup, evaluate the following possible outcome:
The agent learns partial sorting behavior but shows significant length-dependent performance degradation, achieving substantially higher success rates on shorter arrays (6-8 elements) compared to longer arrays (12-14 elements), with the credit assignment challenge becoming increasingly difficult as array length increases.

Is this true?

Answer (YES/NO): NO